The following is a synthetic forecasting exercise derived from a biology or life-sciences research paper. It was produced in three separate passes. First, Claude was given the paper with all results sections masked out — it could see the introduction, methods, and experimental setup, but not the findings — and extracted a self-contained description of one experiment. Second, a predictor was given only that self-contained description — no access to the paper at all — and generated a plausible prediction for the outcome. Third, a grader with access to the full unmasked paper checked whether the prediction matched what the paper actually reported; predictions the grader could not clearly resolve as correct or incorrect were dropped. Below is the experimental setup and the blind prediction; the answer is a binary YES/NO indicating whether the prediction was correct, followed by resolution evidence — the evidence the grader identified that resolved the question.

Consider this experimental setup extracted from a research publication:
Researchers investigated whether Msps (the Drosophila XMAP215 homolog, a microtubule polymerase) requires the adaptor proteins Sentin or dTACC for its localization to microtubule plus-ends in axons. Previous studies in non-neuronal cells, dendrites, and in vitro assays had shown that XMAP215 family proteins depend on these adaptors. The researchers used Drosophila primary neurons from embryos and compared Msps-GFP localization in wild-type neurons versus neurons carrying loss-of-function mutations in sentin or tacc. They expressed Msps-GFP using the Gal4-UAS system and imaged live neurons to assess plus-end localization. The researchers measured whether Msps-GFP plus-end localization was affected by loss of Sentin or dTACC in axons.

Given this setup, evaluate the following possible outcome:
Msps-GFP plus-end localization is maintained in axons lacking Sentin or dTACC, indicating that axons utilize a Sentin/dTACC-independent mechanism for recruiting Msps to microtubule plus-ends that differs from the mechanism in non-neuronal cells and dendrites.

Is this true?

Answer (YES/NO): YES